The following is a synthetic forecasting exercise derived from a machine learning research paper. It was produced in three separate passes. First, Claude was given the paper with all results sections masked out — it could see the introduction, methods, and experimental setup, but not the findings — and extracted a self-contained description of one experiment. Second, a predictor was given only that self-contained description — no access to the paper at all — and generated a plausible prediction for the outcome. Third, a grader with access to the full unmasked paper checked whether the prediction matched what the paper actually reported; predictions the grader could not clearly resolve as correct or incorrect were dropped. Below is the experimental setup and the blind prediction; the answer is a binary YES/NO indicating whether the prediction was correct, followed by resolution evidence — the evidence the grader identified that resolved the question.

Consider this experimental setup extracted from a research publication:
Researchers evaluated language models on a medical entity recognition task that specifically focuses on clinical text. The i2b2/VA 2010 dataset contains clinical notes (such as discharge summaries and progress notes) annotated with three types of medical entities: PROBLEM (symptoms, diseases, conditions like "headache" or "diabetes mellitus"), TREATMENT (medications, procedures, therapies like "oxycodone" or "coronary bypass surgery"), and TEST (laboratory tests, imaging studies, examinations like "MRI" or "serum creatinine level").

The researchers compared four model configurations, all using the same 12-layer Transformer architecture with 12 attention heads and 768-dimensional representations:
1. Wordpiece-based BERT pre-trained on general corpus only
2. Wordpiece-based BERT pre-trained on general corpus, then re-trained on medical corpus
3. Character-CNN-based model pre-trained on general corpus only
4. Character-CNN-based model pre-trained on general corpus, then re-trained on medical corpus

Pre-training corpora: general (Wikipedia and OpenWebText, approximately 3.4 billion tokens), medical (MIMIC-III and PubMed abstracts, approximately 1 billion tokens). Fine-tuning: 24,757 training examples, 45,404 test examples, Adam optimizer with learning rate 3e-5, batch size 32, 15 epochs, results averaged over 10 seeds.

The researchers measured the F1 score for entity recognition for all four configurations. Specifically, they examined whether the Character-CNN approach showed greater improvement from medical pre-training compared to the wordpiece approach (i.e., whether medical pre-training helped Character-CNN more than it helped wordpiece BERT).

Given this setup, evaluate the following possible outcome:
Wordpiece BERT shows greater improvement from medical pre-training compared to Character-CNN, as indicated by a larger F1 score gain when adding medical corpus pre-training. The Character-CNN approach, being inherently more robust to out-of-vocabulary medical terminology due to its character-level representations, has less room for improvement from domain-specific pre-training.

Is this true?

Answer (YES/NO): NO